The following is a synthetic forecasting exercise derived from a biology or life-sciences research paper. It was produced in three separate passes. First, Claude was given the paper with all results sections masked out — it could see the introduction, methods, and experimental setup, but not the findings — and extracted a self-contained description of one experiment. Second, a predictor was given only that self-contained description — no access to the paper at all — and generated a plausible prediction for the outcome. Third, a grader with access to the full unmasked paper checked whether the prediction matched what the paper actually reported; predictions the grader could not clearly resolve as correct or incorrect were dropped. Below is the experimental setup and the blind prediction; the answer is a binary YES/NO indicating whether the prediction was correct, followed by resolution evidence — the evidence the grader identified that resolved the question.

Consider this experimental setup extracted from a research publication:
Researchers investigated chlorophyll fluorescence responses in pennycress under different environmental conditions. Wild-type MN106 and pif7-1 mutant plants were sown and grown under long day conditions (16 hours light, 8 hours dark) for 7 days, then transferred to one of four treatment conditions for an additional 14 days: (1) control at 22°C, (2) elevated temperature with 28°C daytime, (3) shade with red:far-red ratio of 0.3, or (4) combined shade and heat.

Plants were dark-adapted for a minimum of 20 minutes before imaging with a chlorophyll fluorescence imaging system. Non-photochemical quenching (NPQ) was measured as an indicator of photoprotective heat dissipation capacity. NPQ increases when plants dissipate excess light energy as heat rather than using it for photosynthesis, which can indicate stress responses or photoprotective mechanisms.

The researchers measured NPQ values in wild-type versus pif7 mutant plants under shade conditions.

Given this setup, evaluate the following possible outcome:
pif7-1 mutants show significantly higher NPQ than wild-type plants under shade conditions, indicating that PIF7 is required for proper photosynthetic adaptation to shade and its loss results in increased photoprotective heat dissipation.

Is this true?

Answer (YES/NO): NO